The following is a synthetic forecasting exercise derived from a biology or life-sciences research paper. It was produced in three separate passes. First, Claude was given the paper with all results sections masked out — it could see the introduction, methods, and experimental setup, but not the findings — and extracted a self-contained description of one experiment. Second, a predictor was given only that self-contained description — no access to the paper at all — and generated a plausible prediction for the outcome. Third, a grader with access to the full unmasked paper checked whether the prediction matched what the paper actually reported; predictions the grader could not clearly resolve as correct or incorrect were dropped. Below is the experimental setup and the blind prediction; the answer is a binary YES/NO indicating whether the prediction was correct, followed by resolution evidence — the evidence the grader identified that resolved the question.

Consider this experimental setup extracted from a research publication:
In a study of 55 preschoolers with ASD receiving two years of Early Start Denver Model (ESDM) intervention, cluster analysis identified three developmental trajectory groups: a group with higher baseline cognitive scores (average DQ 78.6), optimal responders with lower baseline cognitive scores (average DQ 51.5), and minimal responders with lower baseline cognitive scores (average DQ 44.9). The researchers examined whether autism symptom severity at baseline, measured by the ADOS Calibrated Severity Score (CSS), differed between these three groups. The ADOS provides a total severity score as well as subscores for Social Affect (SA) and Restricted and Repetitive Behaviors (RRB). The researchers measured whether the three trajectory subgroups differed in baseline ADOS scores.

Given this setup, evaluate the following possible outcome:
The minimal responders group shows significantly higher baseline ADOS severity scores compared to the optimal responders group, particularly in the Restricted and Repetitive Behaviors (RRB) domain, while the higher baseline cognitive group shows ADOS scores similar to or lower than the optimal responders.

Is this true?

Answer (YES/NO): NO